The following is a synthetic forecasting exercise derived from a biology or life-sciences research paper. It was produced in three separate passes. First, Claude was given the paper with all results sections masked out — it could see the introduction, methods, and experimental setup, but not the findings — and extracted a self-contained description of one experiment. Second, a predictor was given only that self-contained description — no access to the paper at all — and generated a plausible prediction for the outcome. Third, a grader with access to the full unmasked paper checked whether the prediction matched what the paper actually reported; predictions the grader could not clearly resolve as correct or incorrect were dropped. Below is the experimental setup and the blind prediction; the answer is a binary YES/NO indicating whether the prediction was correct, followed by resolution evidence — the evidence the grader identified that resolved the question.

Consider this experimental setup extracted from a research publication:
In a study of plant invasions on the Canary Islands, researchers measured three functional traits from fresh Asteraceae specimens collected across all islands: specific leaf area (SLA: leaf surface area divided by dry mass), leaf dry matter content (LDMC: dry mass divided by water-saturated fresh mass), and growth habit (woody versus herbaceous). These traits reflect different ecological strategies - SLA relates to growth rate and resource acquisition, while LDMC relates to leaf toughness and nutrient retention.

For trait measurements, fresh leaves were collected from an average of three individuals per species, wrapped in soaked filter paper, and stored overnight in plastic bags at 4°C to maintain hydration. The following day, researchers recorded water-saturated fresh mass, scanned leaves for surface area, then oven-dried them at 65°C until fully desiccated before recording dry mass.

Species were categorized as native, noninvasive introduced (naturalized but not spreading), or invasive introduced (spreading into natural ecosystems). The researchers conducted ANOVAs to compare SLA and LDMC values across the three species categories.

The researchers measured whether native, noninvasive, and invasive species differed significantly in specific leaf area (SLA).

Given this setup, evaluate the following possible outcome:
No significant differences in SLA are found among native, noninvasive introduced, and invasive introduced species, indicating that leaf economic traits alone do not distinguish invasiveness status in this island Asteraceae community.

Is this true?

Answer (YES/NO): YES